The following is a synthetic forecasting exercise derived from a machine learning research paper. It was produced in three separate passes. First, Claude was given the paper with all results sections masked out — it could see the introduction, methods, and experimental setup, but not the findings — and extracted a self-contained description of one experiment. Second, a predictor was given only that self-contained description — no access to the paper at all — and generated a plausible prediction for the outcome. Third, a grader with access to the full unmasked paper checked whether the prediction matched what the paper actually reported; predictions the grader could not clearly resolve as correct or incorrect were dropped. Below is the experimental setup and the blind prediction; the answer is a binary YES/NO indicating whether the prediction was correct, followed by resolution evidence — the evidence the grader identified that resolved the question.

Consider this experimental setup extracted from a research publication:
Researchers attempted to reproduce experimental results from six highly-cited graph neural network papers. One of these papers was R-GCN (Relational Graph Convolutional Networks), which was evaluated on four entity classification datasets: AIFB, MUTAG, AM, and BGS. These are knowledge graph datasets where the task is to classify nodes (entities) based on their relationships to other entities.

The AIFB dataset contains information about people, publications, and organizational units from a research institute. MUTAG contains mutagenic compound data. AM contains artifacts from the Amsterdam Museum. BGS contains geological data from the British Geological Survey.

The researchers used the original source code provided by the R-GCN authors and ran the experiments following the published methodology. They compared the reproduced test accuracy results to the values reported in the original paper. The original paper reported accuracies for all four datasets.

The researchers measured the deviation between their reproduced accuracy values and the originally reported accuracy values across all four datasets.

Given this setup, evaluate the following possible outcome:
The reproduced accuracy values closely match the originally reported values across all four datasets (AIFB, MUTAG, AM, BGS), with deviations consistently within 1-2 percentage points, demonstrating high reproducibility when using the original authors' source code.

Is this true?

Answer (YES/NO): NO